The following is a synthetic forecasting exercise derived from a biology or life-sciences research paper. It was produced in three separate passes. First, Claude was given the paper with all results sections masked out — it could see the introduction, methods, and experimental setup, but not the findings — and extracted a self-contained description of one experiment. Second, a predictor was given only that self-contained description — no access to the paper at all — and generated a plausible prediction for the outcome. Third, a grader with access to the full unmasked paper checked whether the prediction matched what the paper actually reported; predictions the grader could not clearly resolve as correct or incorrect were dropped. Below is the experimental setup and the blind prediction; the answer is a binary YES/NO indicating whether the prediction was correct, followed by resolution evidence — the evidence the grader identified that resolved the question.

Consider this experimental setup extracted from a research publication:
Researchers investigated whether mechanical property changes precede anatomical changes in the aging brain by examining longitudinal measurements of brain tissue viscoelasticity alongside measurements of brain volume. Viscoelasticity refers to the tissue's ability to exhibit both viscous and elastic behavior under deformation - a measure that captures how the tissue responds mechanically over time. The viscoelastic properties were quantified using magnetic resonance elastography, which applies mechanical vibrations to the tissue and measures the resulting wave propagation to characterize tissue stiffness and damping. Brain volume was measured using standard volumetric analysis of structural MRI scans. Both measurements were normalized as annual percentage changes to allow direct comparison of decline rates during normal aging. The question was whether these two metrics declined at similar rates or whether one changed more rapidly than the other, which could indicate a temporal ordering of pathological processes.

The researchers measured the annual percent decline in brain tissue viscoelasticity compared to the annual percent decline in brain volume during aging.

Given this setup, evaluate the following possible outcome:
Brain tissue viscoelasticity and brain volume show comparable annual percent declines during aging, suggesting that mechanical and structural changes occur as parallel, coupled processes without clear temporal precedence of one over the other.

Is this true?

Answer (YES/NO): NO